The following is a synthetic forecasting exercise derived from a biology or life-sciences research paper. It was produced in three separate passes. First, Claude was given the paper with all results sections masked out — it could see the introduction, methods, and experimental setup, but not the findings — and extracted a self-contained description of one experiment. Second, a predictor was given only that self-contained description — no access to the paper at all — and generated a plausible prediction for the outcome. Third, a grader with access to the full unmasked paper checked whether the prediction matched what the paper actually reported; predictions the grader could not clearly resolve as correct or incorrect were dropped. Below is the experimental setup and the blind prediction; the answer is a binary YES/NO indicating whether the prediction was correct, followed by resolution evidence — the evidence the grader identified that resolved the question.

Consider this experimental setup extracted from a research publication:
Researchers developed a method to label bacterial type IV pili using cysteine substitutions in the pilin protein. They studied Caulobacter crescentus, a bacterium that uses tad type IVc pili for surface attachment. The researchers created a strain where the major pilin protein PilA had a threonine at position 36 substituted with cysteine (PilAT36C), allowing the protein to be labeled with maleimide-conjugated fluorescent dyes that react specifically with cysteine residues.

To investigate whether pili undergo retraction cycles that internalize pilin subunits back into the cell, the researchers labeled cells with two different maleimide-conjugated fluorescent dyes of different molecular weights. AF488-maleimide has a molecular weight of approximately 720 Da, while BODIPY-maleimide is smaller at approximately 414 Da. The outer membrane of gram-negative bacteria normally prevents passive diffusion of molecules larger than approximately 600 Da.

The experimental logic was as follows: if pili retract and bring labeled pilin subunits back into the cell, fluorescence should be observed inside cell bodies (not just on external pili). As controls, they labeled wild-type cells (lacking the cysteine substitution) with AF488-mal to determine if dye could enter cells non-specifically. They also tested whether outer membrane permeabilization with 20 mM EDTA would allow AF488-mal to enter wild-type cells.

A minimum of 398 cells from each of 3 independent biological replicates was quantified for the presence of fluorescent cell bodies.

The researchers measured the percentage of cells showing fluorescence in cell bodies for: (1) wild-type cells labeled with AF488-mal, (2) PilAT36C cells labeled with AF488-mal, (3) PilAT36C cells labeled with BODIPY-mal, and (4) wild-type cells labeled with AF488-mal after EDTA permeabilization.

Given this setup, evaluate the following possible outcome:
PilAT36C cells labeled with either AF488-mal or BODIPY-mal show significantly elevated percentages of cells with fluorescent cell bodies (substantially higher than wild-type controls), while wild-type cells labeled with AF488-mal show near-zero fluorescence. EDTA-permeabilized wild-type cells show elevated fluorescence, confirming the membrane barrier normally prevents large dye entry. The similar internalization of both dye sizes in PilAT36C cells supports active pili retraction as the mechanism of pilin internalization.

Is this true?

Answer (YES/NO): NO